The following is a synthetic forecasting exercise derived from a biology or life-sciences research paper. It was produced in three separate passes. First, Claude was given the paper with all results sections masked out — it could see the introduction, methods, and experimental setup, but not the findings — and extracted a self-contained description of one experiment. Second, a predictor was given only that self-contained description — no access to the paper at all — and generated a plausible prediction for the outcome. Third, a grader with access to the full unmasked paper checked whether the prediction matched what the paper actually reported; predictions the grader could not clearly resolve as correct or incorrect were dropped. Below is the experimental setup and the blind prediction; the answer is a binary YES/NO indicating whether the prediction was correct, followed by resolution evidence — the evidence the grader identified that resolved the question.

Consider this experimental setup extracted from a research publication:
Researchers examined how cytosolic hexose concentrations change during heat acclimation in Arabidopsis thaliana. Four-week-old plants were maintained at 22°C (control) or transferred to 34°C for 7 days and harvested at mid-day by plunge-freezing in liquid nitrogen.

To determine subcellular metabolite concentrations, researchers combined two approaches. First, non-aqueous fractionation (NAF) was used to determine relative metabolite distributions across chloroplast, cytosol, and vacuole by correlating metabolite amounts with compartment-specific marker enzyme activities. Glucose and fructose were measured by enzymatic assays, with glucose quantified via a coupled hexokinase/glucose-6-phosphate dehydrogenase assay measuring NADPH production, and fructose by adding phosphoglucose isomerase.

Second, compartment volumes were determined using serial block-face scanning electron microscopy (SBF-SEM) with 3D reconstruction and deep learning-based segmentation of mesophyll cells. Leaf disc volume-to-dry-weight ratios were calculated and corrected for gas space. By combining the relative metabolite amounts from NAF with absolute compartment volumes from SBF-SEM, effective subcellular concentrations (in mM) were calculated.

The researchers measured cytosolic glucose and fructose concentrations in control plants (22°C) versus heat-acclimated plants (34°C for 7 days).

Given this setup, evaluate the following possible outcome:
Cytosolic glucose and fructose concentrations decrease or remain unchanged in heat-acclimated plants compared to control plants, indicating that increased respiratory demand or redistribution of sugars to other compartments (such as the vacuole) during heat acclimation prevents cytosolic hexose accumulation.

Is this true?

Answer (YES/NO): NO